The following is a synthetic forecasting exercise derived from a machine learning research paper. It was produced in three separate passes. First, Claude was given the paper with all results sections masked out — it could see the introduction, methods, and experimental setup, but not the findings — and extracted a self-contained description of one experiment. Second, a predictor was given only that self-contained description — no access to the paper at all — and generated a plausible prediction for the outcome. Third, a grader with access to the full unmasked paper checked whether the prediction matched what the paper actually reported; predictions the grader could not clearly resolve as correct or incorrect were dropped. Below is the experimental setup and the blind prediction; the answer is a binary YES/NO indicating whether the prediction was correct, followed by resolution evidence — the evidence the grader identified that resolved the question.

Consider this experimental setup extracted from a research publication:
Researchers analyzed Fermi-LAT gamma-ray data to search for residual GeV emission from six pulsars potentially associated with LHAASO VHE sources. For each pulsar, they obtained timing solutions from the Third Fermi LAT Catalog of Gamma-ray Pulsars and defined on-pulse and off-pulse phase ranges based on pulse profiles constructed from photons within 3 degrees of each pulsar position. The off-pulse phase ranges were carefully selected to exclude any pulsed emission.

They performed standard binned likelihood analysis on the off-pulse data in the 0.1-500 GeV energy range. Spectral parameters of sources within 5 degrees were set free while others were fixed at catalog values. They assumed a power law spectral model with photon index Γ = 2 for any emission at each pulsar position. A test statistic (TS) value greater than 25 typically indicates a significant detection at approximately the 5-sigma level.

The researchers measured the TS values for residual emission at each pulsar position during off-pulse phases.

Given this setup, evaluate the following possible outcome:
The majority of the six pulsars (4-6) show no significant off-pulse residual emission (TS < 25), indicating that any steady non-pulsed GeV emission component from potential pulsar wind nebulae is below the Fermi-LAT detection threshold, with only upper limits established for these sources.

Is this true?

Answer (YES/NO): YES